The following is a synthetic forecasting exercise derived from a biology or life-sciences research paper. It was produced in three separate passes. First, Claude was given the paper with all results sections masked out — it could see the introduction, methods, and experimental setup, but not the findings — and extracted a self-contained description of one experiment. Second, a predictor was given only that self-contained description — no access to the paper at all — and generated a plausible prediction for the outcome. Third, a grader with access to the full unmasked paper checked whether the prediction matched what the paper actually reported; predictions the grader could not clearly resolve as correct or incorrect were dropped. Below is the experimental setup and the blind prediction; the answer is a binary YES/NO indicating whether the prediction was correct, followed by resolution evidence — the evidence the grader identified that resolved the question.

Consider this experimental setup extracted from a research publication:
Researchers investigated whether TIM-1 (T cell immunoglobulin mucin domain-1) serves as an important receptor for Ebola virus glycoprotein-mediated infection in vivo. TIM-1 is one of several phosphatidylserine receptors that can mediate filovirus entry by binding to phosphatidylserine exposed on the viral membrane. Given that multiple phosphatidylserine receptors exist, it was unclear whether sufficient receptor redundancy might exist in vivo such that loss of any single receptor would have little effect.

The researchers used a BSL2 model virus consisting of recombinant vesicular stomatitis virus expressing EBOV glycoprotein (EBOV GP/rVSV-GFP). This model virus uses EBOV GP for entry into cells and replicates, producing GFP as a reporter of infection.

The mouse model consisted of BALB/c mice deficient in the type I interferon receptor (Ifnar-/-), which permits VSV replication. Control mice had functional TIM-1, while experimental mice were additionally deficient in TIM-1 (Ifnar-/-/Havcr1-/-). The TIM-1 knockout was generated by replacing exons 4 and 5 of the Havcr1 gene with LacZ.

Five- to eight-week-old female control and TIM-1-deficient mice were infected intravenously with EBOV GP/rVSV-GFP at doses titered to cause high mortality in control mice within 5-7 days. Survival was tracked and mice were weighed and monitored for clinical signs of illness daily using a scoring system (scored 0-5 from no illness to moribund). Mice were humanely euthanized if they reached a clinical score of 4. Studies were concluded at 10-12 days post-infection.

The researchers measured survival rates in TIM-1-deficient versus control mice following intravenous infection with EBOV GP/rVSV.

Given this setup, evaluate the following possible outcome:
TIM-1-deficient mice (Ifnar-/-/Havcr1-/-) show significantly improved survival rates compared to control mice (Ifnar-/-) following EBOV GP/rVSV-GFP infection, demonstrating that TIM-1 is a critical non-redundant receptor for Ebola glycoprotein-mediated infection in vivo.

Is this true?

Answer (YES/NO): YES